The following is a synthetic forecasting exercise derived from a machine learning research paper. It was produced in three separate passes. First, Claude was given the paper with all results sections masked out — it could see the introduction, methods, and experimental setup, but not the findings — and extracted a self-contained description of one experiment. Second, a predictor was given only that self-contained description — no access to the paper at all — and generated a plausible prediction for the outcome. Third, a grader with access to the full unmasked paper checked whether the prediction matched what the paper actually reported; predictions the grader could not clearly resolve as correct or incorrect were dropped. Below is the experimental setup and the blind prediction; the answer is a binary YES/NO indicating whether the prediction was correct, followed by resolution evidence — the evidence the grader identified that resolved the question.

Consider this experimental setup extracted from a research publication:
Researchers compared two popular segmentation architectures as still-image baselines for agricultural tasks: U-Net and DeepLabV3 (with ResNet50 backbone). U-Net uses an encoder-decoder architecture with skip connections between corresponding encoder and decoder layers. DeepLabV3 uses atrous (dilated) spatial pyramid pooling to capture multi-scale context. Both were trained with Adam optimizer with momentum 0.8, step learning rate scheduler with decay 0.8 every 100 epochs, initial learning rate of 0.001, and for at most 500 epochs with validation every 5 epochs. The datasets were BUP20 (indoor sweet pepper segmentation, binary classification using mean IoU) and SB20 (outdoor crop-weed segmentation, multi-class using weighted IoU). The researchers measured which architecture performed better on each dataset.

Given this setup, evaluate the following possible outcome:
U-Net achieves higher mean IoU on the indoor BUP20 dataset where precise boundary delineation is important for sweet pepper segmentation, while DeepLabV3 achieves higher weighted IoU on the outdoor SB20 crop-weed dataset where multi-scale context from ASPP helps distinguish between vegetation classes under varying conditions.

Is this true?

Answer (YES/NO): YES